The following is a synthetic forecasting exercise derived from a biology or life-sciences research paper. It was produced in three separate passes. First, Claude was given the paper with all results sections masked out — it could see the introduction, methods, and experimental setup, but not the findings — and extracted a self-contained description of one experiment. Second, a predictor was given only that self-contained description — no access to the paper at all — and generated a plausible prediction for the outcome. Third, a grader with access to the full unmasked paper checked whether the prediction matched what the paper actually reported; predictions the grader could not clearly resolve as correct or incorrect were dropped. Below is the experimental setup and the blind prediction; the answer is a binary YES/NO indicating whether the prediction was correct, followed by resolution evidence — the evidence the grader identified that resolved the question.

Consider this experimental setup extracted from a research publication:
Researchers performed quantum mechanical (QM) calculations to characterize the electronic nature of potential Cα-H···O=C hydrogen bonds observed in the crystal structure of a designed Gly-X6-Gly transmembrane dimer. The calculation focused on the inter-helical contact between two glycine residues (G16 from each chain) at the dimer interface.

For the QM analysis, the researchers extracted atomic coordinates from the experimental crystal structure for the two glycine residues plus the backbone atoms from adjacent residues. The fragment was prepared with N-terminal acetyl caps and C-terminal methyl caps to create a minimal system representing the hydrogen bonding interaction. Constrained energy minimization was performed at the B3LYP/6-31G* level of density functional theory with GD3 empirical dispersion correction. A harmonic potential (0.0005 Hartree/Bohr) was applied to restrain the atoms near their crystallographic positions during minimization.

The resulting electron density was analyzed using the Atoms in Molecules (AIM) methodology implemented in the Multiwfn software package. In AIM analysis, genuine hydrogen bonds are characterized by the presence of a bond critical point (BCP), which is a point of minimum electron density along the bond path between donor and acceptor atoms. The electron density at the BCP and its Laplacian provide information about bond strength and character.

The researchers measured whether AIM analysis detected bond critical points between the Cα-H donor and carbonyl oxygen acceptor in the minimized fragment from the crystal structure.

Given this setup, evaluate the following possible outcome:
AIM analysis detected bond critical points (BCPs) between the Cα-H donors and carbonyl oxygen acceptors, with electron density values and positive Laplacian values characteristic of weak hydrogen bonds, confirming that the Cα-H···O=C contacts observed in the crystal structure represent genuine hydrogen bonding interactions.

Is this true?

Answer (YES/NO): NO